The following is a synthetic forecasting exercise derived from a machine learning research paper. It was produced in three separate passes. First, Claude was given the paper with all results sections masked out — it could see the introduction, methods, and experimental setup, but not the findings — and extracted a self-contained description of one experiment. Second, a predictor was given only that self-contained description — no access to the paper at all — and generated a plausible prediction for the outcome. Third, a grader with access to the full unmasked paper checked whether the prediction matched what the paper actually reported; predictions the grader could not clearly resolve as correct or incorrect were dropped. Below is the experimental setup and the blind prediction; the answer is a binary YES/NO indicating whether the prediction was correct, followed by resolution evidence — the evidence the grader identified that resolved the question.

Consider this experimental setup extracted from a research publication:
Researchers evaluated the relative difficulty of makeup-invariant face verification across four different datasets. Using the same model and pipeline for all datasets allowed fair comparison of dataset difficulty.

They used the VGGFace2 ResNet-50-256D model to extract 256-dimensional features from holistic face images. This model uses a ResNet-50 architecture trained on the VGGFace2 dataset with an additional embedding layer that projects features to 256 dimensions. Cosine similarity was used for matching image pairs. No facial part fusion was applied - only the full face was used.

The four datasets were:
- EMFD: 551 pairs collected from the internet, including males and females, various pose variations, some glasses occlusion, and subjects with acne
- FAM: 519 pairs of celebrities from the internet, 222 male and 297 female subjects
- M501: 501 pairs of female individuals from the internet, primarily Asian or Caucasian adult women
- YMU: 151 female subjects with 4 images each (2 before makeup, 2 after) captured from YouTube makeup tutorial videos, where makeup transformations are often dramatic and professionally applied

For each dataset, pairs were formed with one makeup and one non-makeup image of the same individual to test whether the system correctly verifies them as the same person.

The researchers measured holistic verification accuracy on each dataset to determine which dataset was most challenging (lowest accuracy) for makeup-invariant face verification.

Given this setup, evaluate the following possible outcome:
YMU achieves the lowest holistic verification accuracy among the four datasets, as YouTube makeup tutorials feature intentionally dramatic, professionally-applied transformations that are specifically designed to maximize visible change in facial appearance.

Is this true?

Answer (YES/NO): NO